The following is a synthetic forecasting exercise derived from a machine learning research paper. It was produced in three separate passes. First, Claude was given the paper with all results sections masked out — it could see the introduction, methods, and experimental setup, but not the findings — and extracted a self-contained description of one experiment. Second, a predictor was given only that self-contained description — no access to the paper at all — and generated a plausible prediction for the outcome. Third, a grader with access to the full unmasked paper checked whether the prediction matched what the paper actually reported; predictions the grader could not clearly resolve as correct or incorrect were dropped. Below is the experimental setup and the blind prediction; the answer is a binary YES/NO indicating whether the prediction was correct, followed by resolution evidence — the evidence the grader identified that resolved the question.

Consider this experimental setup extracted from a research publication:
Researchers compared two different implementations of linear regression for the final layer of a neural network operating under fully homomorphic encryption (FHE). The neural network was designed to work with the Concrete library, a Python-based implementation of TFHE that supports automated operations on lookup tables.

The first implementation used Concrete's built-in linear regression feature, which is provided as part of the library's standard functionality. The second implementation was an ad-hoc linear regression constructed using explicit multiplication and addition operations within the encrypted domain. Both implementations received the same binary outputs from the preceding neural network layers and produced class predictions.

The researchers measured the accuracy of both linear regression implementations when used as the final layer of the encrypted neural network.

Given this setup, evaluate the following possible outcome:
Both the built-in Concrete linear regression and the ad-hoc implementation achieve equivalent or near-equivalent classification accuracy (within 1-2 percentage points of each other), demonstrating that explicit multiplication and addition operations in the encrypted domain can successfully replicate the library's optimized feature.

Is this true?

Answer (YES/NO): NO